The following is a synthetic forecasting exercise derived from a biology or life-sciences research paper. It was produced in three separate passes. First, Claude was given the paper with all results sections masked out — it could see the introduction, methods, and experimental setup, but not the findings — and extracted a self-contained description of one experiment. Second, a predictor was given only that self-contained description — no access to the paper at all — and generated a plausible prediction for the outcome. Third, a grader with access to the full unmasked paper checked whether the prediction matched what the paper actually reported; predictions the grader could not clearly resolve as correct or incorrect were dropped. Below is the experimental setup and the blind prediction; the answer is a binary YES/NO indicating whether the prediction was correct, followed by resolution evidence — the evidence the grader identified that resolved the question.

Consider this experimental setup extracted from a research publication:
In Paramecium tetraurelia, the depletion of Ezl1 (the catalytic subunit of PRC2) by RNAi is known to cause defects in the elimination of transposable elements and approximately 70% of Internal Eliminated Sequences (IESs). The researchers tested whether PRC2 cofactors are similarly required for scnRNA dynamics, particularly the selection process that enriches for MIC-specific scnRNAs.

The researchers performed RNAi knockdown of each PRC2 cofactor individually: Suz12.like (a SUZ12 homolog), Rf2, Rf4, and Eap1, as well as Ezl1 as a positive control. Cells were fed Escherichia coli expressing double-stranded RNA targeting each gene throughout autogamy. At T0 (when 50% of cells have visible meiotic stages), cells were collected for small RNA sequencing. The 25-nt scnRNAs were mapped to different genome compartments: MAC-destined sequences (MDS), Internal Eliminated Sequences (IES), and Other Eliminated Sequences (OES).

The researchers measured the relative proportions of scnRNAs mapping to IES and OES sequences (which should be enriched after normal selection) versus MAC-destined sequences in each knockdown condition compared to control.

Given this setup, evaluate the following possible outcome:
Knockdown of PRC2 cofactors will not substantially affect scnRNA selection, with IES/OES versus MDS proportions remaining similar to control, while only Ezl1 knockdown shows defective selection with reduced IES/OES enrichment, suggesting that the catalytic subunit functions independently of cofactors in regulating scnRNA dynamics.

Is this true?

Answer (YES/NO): NO